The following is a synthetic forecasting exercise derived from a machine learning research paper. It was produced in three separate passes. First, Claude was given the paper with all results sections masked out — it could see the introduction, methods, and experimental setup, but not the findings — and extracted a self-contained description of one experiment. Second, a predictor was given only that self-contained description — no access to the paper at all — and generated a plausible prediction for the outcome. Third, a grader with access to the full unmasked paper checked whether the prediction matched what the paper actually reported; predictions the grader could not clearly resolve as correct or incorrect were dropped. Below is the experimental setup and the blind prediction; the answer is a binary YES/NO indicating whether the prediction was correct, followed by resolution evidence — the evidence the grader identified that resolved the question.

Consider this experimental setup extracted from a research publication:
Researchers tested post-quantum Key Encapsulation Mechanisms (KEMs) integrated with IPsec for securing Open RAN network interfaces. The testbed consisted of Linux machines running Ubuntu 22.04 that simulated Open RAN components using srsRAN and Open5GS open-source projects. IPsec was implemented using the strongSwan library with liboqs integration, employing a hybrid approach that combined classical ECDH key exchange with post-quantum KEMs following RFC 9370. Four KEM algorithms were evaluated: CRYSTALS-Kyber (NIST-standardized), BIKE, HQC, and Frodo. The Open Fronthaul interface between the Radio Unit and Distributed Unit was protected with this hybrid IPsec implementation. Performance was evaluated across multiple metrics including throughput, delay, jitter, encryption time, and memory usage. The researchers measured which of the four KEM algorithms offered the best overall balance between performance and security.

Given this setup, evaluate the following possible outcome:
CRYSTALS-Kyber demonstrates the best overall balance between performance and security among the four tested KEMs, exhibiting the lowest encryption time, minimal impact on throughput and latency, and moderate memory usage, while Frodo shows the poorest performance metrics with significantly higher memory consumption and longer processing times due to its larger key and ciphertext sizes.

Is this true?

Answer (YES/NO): NO